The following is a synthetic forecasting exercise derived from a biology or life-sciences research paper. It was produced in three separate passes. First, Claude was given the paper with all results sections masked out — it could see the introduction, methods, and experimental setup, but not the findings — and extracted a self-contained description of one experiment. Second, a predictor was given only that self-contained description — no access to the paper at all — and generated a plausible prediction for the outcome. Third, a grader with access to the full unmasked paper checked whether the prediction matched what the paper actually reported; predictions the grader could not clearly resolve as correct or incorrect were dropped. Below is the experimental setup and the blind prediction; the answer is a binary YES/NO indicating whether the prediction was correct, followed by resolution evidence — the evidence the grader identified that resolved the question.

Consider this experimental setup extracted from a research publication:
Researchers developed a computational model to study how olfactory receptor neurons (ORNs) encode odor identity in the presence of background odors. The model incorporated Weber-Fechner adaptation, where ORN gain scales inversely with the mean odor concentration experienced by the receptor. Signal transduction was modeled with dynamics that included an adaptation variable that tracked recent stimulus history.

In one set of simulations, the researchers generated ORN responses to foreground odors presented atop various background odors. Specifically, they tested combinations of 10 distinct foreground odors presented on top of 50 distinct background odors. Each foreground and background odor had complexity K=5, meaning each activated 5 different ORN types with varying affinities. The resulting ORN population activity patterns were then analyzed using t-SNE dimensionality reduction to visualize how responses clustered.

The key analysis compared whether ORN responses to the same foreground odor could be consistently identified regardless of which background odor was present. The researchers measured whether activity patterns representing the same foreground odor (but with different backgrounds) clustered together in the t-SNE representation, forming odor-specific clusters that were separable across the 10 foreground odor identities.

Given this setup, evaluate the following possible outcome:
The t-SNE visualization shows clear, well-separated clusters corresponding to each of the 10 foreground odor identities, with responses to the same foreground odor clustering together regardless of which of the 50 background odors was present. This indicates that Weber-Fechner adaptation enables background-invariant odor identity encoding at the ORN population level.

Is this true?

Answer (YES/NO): YES